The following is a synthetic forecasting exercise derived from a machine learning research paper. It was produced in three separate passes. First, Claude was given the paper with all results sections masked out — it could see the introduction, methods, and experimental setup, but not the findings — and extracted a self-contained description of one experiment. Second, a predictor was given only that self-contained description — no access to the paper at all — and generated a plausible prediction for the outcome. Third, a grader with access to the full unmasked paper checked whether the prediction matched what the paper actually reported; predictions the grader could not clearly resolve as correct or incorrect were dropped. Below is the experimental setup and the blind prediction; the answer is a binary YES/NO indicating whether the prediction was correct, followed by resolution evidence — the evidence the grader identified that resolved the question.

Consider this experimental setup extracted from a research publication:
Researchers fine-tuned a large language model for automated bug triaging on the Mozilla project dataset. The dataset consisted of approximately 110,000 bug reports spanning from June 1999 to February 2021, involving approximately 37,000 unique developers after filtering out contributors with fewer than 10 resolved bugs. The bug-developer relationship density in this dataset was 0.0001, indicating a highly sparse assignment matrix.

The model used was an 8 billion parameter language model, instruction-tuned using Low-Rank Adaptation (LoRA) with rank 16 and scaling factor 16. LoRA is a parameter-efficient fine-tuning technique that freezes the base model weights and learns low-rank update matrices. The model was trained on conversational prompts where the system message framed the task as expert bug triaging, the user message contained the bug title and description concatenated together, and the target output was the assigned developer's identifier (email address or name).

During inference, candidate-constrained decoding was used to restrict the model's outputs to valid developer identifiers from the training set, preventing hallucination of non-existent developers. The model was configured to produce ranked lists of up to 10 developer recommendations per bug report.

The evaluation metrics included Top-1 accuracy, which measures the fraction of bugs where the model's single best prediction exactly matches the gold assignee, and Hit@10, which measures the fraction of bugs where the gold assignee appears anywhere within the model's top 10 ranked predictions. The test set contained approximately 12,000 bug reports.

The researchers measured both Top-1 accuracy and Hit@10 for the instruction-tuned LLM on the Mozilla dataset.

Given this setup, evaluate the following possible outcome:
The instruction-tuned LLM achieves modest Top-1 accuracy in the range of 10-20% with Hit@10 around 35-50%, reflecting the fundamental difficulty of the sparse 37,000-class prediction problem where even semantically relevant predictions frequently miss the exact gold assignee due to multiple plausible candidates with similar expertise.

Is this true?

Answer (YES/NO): NO